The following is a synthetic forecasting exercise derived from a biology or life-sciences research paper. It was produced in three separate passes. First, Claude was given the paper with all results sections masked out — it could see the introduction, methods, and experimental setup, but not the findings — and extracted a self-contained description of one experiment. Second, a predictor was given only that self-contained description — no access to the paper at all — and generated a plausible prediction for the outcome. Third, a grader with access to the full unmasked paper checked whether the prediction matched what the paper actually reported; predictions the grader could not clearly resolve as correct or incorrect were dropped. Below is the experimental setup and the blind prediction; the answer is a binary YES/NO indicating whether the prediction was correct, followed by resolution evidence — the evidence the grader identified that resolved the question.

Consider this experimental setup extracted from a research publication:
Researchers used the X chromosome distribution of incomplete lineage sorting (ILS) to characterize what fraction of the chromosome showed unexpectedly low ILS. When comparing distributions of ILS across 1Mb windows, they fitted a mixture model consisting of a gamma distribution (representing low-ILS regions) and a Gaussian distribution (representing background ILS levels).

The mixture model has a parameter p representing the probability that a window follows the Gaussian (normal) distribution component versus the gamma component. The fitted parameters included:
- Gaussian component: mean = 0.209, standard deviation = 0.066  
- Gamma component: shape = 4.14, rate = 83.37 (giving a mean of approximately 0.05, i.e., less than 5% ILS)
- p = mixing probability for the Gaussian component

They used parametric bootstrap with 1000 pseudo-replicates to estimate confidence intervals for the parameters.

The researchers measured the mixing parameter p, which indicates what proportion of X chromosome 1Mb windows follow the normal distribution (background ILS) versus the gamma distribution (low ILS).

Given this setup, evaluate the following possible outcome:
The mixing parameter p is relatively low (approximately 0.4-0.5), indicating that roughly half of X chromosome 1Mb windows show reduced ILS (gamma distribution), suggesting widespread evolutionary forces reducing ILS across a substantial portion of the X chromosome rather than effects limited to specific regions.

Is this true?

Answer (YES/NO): NO